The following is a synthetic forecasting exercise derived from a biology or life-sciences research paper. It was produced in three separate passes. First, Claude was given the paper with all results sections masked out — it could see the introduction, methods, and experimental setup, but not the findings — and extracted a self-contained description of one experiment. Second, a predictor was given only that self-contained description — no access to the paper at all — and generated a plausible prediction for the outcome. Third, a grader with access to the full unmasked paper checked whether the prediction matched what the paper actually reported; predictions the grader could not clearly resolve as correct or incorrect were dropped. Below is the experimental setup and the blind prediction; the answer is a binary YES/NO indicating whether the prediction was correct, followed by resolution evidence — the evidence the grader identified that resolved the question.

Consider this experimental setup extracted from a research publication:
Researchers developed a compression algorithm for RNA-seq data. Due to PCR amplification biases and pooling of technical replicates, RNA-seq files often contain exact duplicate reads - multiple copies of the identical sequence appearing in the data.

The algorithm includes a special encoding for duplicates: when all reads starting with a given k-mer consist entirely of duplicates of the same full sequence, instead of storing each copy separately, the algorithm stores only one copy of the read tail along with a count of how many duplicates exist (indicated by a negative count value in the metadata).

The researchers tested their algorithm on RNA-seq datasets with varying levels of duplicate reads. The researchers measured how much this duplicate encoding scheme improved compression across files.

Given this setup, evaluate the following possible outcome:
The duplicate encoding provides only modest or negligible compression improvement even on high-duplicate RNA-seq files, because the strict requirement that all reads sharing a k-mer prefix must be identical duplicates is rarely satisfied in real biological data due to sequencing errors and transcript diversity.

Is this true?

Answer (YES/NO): NO